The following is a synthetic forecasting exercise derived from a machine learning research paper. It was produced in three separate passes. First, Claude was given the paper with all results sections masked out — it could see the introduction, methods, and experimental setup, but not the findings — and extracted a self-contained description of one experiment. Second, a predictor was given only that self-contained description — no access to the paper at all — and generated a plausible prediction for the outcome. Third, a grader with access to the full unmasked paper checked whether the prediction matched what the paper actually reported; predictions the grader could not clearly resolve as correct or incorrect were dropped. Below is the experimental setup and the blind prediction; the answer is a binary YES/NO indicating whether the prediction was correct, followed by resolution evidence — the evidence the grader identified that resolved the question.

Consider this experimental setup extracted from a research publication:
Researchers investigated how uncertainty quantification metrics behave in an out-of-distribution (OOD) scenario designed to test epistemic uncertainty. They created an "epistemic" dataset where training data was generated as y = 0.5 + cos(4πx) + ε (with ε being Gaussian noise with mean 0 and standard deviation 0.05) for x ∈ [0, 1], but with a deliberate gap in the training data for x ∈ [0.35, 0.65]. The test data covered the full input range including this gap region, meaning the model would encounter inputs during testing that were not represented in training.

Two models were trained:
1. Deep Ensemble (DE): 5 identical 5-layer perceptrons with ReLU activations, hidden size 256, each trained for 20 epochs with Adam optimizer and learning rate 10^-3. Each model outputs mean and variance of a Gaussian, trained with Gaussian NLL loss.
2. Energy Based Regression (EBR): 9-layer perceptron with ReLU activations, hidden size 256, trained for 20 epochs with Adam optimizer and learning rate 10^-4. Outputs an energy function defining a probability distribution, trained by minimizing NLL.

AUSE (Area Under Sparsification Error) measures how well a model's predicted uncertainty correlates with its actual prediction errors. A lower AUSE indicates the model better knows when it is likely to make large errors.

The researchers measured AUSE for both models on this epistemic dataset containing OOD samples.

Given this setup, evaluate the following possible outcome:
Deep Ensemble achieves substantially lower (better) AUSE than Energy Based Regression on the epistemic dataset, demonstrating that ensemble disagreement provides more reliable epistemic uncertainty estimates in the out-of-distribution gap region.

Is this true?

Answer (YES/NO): YES